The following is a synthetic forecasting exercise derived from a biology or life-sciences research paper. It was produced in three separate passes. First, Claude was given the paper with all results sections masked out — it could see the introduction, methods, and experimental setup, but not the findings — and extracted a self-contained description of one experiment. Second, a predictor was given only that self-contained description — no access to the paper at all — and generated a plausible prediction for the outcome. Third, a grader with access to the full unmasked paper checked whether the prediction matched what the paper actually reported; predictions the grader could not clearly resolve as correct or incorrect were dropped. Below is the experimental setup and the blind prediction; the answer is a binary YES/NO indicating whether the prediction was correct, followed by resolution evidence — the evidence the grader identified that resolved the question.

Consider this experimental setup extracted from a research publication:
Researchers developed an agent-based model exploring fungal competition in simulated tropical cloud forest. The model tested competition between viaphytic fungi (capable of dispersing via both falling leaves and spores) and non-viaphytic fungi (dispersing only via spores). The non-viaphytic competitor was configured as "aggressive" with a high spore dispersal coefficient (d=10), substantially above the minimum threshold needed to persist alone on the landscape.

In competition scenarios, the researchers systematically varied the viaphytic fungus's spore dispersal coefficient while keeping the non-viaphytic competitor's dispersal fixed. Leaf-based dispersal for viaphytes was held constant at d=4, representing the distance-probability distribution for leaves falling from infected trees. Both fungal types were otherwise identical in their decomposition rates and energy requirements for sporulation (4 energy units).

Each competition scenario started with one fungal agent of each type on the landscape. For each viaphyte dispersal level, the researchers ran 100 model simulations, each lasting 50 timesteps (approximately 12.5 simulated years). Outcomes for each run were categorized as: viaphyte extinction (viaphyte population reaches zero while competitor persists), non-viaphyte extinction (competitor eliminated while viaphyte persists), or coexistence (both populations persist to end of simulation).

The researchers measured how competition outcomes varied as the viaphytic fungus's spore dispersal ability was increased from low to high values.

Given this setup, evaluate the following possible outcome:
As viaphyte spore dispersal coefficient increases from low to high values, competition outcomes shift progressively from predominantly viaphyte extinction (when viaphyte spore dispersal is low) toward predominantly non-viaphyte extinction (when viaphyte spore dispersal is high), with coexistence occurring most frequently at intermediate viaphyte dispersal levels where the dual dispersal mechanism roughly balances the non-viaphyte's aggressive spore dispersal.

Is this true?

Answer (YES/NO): YES